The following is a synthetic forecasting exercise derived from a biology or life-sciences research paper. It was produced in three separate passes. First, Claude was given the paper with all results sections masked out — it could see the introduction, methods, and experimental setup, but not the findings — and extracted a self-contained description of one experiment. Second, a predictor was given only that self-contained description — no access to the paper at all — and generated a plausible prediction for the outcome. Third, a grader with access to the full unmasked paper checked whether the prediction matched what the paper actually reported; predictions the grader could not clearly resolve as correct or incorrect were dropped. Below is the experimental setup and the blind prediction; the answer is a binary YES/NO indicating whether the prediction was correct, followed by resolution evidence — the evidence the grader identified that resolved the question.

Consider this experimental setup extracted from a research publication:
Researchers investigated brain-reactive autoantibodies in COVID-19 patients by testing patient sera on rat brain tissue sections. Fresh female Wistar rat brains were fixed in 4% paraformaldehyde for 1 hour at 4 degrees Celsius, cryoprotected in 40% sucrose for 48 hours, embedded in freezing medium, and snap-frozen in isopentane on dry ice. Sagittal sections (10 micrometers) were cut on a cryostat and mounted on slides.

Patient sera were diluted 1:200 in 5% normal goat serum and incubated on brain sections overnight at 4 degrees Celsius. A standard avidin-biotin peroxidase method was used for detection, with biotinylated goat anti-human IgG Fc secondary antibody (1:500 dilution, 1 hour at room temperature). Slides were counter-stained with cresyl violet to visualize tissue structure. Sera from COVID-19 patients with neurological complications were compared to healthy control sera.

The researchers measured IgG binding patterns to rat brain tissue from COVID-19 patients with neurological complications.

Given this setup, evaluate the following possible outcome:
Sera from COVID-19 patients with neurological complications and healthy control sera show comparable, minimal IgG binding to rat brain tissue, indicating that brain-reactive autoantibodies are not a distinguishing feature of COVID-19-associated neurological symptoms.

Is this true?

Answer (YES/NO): NO